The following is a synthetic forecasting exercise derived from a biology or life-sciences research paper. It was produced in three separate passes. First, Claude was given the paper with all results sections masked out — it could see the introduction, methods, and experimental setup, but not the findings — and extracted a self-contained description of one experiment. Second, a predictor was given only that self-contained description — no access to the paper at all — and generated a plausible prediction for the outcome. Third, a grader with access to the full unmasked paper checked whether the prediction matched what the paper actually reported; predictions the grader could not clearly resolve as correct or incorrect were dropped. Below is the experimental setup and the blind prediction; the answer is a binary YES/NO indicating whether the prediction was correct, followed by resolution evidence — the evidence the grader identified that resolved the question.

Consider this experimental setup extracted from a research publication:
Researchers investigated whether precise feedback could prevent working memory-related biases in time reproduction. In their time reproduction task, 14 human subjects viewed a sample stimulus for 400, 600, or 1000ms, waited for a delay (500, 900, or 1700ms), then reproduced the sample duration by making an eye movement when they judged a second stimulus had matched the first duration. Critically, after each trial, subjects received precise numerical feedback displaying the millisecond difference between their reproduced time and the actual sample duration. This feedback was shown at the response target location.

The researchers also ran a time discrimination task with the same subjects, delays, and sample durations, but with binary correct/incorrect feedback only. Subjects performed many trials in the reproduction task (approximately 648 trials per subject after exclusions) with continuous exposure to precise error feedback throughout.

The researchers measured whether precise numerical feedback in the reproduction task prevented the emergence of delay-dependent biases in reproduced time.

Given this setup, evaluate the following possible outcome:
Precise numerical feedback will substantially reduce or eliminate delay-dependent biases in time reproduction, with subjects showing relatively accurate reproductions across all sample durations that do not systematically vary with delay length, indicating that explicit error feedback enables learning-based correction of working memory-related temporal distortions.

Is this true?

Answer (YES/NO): NO